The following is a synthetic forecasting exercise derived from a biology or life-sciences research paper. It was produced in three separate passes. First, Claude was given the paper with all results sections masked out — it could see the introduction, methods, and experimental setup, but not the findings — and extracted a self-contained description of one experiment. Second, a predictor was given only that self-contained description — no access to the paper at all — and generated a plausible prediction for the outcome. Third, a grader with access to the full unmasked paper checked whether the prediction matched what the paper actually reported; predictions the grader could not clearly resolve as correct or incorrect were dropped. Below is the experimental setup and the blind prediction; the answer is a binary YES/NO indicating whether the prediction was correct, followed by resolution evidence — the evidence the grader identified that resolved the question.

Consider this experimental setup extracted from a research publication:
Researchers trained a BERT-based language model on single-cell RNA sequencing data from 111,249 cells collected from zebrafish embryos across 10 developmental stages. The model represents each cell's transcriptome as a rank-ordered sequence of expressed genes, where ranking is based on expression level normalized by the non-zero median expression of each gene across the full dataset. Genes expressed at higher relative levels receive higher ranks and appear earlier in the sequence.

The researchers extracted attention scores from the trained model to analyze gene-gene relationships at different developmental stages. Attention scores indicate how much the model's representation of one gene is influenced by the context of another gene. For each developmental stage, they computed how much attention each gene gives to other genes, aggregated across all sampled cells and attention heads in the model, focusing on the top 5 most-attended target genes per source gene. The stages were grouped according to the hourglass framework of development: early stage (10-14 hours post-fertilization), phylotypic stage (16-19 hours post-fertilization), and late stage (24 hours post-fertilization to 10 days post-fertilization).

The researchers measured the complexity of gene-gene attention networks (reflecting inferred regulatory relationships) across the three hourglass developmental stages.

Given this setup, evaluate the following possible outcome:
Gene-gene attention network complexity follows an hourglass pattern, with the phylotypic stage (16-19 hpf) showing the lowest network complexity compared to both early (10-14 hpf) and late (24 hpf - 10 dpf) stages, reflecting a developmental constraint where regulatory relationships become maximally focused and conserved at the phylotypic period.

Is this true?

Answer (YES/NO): NO